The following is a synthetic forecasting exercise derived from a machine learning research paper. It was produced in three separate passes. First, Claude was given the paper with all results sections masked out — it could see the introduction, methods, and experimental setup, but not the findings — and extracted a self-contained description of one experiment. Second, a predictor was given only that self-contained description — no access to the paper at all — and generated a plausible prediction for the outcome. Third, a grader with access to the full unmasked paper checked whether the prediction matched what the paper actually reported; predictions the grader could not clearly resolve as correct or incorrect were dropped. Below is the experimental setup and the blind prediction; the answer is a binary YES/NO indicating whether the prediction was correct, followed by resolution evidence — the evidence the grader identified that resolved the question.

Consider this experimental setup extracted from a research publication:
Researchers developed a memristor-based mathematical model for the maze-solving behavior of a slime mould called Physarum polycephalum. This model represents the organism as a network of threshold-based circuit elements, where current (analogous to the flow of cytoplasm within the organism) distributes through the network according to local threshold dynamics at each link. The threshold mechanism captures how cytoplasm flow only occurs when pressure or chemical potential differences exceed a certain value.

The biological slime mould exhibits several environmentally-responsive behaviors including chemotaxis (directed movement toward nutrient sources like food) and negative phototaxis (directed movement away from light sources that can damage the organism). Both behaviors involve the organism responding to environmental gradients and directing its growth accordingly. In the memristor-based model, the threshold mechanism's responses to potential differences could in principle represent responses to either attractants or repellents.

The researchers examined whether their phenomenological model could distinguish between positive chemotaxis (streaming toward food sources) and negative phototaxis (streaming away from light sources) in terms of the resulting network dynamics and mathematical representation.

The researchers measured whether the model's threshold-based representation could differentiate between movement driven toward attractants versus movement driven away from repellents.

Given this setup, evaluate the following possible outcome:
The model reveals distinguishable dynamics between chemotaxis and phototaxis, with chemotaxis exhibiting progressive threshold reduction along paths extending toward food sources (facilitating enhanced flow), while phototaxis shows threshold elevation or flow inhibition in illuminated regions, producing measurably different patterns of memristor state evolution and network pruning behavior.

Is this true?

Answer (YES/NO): NO